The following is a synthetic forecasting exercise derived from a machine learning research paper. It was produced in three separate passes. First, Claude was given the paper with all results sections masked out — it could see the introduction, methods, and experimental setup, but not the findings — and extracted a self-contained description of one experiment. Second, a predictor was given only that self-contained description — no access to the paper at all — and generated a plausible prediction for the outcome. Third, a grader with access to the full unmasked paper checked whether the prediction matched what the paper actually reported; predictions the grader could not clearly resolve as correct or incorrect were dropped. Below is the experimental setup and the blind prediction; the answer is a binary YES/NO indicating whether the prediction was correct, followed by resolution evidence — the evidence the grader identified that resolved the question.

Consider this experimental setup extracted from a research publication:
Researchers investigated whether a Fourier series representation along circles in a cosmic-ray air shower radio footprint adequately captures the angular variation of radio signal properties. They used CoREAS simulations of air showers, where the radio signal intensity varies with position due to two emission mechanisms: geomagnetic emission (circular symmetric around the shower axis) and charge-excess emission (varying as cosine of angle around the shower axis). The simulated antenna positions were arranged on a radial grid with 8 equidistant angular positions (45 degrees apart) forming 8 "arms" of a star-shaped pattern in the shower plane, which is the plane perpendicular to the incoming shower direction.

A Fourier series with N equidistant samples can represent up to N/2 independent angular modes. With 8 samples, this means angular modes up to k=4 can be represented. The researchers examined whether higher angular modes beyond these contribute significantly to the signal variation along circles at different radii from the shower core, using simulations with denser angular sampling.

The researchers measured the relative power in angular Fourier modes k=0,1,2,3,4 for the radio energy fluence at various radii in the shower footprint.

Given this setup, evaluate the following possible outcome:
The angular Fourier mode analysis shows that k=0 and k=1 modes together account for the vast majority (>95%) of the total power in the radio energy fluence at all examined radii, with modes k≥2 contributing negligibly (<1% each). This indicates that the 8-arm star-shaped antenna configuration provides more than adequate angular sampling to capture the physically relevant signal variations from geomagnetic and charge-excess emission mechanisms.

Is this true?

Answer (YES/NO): NO